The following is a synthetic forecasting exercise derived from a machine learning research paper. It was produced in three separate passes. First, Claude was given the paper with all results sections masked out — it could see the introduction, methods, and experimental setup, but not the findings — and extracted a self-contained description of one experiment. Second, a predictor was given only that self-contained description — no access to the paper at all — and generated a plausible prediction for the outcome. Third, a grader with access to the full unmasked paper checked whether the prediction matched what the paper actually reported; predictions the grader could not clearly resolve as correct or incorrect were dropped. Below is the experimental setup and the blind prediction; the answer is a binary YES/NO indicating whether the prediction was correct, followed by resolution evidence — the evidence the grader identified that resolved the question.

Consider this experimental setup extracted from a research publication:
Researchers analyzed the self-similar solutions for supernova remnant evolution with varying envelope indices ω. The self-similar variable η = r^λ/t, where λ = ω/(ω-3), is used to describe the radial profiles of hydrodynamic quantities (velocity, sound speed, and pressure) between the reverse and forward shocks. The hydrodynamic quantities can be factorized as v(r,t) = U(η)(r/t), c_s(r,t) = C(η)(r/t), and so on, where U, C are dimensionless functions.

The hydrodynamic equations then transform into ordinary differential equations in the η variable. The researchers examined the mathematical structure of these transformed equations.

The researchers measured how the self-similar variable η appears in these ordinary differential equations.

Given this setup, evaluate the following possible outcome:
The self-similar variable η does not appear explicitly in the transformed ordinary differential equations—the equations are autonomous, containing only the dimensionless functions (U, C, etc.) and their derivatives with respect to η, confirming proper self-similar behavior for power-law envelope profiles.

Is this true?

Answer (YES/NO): NO